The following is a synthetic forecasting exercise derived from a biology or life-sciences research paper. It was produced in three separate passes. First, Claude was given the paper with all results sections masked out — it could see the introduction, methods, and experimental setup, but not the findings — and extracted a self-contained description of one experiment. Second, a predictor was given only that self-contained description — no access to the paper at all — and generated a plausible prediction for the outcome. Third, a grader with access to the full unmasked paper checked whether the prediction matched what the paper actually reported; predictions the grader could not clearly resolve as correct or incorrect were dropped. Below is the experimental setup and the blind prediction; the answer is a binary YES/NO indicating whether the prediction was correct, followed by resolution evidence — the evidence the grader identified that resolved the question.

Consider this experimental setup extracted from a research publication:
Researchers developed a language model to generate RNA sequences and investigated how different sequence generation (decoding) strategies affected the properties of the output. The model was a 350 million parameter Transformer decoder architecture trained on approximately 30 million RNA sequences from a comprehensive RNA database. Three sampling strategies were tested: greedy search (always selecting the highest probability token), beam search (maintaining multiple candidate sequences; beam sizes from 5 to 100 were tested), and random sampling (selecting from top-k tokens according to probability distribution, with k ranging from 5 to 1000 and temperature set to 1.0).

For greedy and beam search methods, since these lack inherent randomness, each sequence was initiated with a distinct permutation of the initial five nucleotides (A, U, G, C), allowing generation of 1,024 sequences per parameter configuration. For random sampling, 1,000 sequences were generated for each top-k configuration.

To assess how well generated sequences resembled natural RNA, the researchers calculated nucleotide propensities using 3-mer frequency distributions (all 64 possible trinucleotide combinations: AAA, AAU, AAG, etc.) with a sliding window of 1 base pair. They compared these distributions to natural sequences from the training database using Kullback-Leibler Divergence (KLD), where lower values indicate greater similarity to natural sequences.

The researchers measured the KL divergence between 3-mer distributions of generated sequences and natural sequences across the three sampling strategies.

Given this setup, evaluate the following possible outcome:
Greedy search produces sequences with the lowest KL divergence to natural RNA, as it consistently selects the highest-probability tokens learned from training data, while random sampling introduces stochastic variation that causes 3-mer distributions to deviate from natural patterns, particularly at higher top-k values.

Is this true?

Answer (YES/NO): NO